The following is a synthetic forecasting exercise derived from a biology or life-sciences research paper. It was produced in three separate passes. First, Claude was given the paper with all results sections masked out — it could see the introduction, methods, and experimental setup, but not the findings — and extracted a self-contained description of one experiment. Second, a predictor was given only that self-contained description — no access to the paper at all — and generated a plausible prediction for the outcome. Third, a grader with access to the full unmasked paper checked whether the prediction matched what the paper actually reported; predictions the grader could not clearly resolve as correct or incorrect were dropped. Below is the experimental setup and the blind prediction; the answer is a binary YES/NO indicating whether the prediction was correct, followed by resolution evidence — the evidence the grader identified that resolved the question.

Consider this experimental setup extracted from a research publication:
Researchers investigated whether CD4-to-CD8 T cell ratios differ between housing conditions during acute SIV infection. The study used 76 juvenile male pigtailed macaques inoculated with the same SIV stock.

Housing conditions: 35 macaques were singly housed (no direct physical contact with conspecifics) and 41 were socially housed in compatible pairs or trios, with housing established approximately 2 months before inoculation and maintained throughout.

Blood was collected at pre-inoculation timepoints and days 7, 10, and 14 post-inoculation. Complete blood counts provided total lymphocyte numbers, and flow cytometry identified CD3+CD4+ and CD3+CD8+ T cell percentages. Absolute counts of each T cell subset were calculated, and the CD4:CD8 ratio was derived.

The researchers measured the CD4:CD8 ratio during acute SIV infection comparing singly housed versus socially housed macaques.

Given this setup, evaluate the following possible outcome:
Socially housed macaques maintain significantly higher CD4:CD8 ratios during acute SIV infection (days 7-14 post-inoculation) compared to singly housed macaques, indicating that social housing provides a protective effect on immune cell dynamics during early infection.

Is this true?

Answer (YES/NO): NO